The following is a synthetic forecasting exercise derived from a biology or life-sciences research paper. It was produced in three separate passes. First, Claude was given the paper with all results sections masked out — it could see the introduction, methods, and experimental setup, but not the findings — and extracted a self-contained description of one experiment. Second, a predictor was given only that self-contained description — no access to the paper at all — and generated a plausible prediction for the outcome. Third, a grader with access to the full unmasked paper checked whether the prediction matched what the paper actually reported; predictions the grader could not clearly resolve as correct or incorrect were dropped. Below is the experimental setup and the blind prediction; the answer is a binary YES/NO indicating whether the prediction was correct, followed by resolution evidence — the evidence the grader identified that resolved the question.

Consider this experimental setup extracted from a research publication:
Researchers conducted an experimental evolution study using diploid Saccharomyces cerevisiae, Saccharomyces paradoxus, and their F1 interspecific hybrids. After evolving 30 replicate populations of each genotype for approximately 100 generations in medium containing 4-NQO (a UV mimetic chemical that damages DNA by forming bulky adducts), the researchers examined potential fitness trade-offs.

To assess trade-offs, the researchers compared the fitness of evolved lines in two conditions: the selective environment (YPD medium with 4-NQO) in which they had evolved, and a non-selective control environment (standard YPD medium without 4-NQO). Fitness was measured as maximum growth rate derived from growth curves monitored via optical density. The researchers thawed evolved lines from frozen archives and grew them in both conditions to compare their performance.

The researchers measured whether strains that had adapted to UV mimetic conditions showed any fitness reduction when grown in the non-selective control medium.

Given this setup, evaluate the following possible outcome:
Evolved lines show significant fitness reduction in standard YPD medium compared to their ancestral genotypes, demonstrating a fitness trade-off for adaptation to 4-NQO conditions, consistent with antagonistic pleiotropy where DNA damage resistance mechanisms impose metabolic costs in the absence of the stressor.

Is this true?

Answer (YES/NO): YES